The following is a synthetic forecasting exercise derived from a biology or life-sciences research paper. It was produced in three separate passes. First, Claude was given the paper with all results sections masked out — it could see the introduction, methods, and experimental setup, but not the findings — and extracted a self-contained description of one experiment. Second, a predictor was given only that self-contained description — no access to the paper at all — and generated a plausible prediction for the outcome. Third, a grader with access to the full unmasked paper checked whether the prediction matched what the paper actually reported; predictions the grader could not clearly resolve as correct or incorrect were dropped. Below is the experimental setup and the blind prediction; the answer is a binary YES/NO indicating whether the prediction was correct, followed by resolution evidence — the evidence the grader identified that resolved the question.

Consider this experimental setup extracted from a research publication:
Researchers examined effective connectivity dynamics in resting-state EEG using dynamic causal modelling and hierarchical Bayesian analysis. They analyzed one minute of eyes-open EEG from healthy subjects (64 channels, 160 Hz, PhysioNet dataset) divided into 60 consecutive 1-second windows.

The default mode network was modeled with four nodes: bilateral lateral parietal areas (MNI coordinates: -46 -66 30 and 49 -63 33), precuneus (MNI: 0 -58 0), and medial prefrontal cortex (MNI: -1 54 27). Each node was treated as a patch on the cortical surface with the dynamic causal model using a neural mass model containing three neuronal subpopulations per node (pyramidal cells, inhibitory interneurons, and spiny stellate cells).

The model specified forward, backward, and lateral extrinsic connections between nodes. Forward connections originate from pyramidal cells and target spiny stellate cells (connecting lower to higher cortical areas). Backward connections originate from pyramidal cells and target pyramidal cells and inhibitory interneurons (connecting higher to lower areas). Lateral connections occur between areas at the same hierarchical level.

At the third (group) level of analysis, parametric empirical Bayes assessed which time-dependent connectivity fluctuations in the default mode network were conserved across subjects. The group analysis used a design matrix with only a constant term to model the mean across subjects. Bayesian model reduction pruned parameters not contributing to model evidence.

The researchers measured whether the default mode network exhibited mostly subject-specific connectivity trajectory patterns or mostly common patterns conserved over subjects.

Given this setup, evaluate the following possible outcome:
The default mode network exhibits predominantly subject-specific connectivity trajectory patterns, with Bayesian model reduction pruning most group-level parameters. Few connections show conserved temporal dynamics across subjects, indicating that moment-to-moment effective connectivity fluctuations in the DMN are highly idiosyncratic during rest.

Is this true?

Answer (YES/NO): NO